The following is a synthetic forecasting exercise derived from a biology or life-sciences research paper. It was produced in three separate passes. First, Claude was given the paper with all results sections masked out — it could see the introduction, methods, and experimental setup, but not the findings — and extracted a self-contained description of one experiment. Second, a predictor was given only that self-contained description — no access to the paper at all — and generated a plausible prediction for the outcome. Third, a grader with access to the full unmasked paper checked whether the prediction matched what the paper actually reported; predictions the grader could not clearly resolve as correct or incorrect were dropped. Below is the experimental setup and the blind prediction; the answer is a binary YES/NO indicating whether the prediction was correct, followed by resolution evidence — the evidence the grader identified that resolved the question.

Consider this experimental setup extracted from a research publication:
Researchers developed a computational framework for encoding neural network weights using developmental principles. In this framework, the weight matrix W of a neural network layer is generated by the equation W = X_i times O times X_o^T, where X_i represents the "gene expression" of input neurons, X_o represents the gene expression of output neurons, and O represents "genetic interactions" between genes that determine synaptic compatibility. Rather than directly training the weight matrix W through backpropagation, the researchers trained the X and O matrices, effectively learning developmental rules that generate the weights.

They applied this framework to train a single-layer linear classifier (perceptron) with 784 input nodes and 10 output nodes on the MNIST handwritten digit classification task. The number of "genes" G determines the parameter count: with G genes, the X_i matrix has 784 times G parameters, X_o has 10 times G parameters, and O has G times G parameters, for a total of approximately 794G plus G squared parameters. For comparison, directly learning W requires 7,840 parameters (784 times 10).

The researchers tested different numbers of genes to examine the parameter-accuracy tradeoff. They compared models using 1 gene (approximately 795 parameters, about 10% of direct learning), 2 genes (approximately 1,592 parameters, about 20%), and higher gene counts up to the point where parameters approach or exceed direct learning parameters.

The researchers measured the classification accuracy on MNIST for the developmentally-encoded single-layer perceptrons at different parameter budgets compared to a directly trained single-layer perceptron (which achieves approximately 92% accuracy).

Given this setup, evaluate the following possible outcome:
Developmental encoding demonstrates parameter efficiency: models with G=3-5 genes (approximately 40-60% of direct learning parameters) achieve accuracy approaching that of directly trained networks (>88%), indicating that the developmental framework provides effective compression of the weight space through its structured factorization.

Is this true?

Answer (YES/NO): NO